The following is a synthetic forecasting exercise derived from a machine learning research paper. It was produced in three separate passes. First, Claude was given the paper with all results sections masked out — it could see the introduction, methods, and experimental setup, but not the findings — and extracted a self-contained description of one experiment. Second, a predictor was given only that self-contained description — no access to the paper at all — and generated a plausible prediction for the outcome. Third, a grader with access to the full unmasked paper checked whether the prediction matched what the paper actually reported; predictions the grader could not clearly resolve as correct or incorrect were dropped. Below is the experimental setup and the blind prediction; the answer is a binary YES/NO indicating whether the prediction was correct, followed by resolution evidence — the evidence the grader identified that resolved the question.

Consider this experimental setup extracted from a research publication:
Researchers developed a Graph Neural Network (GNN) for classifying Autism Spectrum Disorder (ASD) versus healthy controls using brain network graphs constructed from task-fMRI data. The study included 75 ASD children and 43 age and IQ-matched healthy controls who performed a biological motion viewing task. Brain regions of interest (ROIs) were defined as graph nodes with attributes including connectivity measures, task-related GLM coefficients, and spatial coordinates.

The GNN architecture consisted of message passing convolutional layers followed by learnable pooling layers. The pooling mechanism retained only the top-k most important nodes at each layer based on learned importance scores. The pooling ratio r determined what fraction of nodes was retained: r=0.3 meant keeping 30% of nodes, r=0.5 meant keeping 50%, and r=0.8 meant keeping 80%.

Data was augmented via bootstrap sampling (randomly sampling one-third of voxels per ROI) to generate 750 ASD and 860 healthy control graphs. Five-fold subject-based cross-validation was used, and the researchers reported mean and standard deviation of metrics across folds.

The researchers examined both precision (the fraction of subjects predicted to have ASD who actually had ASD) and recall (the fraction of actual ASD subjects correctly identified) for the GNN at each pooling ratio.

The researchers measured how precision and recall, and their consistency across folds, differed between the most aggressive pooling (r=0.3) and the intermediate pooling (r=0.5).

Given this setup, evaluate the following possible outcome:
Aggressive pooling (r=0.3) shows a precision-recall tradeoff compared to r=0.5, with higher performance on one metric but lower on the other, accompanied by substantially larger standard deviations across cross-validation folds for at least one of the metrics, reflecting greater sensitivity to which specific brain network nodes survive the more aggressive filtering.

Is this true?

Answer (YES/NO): NO